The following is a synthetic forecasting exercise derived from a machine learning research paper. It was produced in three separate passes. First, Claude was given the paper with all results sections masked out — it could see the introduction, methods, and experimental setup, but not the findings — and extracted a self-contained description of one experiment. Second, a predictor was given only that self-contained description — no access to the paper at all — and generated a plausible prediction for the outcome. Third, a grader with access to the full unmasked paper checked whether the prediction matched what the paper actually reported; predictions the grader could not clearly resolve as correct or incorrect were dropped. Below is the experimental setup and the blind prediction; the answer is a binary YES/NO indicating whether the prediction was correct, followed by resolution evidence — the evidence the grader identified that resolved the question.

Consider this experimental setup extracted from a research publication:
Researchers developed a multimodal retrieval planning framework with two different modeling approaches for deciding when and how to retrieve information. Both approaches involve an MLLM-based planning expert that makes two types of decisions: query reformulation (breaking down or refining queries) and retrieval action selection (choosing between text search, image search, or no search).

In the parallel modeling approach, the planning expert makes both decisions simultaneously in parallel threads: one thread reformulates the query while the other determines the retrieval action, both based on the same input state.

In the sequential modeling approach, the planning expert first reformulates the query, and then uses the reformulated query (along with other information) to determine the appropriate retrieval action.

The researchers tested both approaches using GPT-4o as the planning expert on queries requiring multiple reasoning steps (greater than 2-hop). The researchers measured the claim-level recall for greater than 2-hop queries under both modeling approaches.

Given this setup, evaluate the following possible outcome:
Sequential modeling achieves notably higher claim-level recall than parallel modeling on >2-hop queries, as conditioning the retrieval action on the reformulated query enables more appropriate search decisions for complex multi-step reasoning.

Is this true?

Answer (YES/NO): NO